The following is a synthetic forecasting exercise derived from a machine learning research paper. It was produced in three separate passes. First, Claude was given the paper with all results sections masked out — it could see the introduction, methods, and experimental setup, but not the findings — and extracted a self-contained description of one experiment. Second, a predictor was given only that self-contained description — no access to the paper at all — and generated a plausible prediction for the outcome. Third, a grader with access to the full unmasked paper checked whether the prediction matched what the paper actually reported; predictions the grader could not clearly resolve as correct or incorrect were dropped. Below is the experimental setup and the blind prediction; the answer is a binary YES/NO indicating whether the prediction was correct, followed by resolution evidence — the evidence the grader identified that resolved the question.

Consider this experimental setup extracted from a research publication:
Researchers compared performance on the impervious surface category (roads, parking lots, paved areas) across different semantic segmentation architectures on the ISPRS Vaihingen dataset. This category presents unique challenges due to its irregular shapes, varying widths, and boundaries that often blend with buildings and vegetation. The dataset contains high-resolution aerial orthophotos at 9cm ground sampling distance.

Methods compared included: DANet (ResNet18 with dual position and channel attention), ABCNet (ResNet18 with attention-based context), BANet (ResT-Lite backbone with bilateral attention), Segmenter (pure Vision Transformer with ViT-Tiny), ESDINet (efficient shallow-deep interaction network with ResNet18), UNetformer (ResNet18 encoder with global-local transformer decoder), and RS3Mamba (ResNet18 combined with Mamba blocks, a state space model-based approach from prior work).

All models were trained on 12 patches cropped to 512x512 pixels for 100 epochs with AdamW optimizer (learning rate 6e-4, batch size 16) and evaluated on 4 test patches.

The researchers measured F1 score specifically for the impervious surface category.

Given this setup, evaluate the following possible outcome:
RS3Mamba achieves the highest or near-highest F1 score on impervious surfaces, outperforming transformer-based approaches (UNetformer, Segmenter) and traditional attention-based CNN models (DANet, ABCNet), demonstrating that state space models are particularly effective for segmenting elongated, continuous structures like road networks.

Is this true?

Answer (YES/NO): YES